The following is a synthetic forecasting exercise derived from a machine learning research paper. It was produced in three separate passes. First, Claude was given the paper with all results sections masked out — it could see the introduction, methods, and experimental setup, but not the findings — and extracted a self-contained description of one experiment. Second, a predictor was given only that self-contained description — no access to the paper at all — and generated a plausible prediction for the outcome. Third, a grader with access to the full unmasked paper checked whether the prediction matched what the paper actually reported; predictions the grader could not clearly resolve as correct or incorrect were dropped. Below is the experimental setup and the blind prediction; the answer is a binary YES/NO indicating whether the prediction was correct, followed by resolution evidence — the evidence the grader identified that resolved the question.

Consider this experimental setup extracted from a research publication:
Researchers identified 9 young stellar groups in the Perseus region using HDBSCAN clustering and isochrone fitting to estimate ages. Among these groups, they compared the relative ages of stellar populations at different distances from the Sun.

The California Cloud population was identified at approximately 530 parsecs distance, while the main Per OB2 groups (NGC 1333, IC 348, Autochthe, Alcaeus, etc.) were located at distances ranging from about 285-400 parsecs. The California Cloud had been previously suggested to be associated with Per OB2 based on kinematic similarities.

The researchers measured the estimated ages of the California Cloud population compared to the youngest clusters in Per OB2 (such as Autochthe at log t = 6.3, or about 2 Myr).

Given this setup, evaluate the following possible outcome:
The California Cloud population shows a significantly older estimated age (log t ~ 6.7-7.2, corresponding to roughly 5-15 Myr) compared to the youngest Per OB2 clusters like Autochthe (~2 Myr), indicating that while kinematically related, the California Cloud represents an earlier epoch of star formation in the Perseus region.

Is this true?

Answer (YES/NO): NO